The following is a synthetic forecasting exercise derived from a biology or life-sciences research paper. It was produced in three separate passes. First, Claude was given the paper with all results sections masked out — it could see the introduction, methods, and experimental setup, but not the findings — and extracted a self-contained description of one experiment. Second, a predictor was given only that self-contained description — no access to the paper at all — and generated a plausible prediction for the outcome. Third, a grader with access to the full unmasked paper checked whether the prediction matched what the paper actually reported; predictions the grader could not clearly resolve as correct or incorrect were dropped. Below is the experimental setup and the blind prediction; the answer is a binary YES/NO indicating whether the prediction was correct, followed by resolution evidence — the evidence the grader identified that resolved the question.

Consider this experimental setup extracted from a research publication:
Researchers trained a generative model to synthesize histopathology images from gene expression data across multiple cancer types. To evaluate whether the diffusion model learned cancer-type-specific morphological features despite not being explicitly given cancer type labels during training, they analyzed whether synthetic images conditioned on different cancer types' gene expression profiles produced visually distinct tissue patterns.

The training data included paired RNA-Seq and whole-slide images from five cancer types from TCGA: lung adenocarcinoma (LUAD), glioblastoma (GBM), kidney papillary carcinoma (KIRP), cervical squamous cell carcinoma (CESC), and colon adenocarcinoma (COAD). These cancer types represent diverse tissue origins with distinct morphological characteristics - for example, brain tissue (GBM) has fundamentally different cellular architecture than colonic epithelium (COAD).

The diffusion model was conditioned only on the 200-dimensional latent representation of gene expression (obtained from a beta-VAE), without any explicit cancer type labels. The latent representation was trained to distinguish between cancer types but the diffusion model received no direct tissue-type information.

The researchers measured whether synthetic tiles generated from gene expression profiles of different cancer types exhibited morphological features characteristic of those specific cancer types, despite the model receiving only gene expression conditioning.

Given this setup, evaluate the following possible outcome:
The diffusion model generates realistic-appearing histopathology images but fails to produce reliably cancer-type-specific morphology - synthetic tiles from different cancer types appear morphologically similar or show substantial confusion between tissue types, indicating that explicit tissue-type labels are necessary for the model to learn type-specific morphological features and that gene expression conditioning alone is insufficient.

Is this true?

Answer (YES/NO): NO